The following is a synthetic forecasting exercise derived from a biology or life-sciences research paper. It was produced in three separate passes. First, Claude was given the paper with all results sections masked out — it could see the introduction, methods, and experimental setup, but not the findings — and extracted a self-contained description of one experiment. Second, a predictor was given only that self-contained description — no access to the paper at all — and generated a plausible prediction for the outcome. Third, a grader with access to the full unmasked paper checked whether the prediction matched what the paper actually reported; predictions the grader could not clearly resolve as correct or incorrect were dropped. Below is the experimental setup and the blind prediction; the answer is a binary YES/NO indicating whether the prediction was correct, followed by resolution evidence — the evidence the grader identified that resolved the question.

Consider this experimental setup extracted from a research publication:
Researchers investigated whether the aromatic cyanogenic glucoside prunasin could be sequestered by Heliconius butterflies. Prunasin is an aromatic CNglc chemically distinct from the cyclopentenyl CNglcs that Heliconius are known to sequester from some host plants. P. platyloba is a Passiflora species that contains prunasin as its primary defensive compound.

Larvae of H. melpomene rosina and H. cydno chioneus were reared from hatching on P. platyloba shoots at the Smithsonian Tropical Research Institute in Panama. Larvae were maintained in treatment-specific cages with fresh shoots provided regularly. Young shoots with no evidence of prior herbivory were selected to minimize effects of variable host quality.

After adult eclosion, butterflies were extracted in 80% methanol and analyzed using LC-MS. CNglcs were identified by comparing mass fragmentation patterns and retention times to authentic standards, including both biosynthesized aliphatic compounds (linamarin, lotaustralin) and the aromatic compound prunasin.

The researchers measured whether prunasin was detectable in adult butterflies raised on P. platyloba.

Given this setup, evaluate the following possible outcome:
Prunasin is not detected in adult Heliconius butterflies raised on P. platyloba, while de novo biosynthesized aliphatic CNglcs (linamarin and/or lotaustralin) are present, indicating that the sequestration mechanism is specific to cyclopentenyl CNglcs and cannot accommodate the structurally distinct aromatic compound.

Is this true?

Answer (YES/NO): NO